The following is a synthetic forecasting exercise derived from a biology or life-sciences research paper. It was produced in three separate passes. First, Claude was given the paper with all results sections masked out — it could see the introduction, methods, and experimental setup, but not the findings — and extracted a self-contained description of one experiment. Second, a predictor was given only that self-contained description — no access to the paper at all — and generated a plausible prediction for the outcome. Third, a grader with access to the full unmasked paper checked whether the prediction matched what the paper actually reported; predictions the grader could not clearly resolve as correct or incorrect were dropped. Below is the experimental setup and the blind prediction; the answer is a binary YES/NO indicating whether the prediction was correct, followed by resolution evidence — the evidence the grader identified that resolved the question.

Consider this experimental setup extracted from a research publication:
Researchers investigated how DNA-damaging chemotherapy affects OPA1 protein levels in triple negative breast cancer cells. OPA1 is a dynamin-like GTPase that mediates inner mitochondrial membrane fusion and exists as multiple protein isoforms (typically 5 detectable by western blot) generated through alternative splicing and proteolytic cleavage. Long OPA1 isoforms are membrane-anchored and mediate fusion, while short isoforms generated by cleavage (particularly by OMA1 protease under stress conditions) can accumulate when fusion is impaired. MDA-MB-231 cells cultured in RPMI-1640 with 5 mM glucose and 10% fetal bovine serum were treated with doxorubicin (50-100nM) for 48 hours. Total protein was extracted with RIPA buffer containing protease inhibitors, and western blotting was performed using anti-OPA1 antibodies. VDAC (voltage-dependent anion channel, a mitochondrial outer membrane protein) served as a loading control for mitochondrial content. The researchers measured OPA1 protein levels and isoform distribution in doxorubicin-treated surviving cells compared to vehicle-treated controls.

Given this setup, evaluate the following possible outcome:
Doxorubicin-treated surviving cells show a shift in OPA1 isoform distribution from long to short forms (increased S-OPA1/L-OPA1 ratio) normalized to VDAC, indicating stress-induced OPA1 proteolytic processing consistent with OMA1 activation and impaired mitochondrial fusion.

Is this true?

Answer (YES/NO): NO